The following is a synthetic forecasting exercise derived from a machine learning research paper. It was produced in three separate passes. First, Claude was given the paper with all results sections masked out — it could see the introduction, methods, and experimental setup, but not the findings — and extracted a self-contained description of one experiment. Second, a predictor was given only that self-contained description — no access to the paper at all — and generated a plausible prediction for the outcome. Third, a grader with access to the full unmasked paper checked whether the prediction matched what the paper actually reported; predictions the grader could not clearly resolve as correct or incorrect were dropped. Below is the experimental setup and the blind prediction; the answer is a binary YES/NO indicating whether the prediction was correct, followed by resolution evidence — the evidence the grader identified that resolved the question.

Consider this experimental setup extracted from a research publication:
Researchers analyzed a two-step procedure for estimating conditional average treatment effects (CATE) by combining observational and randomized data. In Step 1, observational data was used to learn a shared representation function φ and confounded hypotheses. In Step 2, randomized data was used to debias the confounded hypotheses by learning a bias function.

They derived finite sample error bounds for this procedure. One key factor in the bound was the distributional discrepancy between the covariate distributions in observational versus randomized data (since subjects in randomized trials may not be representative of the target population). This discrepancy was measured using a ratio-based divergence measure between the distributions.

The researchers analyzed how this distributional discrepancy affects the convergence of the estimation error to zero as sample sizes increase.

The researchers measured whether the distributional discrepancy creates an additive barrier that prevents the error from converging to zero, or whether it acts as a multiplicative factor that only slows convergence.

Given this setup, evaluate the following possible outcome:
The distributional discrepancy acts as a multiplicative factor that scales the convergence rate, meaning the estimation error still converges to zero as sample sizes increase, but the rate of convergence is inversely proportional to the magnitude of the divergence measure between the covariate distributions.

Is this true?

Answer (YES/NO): YES